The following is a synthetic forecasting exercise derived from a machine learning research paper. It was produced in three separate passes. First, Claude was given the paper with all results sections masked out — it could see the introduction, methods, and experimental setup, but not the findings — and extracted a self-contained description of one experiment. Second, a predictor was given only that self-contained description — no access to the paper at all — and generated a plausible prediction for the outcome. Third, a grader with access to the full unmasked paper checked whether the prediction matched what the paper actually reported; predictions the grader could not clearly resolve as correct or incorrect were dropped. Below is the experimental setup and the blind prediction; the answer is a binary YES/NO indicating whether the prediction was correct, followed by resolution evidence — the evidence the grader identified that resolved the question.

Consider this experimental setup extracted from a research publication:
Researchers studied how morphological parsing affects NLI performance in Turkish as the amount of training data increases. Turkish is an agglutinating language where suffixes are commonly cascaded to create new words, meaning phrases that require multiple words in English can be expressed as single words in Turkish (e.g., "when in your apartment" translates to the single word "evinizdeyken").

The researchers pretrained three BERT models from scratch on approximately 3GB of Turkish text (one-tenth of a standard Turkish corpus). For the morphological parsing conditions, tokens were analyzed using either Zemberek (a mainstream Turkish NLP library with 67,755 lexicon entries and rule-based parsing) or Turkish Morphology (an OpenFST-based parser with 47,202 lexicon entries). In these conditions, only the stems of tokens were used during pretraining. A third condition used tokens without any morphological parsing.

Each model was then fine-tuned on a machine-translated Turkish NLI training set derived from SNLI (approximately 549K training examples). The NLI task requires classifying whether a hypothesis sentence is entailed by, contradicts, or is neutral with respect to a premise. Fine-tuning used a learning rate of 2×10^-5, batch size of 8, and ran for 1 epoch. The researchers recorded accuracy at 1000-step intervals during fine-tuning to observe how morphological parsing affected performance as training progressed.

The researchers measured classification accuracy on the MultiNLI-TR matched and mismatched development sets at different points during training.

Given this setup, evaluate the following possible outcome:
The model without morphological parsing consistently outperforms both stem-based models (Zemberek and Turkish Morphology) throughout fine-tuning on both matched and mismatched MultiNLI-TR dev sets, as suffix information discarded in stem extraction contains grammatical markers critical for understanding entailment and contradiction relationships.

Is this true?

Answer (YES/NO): NO